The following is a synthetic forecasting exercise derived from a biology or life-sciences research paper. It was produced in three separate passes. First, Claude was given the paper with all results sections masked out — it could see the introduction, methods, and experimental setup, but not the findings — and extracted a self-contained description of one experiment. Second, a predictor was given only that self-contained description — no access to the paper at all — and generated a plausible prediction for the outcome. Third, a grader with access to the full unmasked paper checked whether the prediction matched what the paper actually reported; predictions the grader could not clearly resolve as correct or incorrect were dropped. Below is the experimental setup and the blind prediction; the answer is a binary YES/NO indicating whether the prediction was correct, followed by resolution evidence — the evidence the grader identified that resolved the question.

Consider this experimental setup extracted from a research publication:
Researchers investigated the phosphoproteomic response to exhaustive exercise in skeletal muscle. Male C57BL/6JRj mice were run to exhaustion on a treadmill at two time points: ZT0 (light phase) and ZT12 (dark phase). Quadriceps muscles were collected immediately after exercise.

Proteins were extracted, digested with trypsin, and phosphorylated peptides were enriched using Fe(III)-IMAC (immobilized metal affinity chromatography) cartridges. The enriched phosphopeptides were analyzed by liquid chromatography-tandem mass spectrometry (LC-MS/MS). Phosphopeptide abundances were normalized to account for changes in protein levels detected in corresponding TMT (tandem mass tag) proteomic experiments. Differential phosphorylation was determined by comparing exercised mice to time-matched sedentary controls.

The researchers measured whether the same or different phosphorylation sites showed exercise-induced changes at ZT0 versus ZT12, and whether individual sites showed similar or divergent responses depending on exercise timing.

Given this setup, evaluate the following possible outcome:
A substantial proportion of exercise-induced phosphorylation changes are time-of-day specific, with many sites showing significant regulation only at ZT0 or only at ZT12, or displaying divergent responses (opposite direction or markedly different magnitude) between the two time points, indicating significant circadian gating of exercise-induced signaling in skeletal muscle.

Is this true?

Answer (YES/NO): YES